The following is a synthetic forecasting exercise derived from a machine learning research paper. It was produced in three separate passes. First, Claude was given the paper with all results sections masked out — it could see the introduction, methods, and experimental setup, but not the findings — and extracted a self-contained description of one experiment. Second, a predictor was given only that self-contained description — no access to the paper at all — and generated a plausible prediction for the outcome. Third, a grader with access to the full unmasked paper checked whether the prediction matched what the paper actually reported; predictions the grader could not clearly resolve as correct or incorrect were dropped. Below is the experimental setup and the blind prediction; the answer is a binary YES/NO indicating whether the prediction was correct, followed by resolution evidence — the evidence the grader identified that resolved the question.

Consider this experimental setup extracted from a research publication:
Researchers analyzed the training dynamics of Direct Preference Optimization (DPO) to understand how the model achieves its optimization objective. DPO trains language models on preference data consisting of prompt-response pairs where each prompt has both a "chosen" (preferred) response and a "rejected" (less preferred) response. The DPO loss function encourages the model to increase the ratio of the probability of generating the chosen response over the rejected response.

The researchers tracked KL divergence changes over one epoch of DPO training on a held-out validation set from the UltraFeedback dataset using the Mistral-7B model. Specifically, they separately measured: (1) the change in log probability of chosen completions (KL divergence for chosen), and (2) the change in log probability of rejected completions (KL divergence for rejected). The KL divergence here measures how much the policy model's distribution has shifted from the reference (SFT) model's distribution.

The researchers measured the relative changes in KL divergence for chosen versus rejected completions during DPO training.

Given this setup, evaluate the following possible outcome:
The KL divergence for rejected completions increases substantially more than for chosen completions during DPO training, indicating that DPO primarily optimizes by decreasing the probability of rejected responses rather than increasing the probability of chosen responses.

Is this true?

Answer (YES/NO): YES